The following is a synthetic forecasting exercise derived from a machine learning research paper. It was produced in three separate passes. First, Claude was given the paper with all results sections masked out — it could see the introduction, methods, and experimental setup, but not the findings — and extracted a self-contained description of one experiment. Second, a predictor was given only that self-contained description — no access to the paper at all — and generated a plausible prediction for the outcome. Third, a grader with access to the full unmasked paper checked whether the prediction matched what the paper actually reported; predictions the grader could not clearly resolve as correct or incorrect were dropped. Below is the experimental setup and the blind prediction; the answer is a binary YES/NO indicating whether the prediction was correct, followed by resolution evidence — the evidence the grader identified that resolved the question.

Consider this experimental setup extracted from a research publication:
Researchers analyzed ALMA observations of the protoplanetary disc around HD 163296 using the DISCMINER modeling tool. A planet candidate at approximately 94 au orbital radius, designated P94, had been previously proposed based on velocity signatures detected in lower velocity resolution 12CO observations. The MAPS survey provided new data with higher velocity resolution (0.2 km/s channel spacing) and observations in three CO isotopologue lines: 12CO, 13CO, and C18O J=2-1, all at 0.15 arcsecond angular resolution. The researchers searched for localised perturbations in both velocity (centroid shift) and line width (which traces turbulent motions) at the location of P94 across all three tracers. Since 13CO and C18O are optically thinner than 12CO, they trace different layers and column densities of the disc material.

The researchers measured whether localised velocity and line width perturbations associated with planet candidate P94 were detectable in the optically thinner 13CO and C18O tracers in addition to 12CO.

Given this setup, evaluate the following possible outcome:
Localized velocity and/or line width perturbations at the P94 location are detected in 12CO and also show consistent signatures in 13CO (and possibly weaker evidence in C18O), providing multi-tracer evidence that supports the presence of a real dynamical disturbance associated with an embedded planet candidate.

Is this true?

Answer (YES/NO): YES